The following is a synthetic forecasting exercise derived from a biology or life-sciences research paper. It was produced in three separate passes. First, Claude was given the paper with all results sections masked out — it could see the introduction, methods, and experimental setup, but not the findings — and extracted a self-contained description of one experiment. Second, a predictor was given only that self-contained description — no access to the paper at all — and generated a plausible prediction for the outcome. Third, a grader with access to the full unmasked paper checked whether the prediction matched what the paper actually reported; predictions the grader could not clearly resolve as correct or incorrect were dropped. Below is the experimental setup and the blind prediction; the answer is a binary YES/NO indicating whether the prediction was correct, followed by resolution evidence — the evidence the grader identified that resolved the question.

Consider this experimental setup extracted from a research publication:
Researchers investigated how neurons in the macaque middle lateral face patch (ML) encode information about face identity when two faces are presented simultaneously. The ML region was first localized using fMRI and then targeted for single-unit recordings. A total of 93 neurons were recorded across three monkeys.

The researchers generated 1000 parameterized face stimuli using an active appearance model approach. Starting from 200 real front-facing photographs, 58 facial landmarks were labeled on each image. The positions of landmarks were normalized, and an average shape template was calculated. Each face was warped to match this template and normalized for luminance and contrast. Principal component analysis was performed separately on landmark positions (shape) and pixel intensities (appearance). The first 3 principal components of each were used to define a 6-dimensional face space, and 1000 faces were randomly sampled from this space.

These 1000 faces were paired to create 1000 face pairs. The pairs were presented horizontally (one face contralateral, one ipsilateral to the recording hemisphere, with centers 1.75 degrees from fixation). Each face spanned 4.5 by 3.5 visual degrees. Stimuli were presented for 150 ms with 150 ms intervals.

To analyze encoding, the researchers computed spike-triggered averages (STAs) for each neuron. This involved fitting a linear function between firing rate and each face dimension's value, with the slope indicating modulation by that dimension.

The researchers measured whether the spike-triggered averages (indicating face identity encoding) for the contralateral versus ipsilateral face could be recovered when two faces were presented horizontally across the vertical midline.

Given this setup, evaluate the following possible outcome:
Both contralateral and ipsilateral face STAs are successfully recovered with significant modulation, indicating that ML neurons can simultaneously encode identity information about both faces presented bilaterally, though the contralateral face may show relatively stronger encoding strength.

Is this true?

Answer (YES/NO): NO